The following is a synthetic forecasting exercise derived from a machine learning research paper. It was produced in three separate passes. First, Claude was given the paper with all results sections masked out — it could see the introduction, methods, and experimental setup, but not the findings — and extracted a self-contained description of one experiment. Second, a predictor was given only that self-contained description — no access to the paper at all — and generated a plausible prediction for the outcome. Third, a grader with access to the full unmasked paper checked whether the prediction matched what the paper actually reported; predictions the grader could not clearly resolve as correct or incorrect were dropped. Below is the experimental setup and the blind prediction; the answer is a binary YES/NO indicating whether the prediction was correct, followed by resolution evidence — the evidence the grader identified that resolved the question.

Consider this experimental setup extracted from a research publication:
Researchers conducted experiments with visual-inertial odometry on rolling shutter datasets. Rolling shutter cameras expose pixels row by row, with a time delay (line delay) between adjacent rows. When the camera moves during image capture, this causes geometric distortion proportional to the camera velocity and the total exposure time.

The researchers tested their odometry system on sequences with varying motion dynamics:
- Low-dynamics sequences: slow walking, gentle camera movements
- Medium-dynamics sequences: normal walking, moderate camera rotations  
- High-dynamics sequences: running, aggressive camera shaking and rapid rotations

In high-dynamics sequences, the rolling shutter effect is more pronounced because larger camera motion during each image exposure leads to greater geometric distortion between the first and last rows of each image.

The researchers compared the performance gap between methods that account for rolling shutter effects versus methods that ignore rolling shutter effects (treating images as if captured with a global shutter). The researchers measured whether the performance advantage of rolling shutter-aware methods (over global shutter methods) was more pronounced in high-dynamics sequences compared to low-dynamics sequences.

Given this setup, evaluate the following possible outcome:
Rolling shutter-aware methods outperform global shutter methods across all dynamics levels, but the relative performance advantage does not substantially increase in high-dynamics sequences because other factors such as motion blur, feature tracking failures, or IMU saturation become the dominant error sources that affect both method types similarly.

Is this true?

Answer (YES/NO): NO